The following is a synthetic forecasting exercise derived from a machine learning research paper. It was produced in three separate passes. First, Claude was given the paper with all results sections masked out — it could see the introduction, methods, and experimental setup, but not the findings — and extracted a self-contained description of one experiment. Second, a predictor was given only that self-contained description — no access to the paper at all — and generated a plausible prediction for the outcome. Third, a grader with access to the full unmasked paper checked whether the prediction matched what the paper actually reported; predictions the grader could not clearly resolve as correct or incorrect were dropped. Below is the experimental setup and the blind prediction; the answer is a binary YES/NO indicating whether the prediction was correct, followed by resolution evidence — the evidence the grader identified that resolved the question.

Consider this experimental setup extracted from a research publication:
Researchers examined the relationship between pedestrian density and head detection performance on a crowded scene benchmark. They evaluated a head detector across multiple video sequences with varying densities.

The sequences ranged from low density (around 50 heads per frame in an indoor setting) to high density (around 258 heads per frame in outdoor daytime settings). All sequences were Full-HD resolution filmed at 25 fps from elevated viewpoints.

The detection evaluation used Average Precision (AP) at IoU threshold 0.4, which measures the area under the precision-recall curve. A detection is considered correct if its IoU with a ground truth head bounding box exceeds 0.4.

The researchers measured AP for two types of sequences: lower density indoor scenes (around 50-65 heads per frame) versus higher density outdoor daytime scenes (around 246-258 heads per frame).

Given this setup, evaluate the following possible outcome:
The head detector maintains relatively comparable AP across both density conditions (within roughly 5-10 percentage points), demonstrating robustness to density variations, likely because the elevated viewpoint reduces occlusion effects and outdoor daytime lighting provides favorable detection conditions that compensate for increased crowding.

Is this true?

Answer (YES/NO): NO